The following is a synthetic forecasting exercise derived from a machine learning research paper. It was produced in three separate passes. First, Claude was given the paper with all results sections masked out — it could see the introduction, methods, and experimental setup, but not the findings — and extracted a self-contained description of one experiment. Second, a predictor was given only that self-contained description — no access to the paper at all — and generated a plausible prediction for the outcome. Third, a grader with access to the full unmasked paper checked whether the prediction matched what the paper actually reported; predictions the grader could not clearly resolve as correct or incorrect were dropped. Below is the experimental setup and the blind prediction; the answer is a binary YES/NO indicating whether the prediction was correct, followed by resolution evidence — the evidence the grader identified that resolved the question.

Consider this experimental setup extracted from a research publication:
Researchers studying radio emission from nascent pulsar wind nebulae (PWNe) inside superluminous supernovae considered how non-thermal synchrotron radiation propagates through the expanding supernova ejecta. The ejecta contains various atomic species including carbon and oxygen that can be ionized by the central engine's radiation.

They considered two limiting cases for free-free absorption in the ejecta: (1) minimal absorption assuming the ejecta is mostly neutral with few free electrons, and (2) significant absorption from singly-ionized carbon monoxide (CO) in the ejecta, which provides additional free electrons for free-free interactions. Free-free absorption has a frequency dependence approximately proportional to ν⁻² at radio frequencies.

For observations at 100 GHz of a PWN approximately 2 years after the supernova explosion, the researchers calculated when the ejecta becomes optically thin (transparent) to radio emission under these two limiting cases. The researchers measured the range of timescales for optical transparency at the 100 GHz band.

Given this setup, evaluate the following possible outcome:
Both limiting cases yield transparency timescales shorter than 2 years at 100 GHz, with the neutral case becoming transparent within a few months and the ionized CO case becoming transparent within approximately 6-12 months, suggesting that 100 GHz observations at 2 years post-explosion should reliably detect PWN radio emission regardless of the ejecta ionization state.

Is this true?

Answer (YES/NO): NO